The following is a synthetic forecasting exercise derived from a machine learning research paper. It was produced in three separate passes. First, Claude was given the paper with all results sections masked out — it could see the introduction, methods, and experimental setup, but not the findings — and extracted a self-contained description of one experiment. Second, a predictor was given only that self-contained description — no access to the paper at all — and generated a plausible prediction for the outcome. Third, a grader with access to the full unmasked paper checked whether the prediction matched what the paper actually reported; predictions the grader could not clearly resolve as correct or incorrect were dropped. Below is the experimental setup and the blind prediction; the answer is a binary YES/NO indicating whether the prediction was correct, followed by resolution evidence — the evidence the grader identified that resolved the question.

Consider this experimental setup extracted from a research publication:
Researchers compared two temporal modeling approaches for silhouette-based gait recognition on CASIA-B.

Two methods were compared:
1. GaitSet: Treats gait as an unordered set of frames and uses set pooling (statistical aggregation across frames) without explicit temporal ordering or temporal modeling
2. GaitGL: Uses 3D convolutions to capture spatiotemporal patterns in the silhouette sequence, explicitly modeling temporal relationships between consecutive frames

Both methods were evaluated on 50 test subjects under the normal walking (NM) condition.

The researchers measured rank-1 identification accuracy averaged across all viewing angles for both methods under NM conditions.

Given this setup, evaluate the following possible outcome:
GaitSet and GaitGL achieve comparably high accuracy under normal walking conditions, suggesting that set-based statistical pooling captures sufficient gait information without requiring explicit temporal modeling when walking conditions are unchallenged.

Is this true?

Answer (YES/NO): NO